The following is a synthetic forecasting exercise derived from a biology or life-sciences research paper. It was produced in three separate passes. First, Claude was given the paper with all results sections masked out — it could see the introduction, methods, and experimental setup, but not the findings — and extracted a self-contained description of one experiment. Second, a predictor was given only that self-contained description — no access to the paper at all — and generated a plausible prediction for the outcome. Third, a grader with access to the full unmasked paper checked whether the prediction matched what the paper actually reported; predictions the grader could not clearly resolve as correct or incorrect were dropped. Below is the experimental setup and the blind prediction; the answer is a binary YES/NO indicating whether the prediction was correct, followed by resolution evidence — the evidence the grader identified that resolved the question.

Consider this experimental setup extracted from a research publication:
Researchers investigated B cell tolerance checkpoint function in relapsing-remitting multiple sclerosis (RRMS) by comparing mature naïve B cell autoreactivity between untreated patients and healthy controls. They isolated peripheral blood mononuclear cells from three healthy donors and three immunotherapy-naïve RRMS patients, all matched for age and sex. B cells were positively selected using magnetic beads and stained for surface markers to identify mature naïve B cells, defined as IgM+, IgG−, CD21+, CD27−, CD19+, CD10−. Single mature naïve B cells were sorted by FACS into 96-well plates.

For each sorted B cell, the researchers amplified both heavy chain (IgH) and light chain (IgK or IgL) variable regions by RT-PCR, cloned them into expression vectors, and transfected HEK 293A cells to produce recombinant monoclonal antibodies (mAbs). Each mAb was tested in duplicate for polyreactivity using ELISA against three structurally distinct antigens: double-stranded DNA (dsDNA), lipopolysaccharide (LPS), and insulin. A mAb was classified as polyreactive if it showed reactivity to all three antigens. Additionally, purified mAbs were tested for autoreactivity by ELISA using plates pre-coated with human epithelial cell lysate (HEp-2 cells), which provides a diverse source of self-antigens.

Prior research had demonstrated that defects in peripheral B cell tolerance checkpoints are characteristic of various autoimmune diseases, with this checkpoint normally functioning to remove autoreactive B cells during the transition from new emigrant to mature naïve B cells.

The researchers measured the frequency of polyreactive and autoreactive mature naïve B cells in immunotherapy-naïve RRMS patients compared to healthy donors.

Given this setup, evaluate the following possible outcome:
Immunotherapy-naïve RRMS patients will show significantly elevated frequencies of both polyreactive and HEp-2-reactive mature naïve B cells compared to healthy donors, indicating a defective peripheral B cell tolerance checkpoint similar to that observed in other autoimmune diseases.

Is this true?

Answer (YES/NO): NO